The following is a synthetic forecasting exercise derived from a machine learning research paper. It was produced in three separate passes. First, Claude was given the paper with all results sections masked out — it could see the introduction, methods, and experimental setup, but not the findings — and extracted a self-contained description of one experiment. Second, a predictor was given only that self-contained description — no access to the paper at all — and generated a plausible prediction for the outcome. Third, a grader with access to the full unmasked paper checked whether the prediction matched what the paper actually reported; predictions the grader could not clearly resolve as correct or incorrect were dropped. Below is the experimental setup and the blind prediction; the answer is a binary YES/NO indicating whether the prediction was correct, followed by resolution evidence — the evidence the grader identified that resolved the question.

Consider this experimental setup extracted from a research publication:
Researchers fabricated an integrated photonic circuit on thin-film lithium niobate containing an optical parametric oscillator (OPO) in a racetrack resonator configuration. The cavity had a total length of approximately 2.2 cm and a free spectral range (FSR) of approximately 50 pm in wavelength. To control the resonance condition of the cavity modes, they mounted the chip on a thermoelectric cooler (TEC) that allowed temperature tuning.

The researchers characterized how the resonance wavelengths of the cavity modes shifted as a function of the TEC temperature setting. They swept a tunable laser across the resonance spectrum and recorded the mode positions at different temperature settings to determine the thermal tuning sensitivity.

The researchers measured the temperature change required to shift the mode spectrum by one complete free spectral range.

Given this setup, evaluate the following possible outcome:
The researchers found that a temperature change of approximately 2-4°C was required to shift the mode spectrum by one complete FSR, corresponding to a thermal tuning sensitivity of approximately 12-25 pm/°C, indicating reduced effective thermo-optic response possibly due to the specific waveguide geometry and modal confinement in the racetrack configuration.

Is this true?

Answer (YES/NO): NO